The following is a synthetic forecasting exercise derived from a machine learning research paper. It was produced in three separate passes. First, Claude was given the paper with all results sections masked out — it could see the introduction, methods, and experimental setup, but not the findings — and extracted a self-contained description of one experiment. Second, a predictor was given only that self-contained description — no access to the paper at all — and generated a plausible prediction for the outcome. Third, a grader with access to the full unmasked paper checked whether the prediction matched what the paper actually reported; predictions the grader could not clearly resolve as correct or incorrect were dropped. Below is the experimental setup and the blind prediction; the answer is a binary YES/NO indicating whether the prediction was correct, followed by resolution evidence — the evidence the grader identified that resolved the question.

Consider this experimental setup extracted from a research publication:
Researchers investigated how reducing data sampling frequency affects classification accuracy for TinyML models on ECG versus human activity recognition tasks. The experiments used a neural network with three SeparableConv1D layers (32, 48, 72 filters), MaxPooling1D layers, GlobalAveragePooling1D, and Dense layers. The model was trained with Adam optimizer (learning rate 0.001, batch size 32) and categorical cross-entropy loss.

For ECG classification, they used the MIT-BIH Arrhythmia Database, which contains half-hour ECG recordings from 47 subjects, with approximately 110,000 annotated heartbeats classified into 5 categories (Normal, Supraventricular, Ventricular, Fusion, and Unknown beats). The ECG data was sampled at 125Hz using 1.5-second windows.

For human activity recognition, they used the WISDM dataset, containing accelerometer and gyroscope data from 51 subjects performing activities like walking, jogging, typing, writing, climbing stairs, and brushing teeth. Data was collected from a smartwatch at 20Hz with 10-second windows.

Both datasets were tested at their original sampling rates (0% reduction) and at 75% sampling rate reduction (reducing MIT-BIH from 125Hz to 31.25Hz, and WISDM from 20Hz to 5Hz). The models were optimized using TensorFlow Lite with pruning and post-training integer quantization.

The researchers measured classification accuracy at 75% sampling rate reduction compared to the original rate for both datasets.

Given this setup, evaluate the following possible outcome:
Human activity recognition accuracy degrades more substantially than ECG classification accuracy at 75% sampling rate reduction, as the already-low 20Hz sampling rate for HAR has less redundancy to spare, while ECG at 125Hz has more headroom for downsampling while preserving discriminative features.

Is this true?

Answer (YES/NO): YES